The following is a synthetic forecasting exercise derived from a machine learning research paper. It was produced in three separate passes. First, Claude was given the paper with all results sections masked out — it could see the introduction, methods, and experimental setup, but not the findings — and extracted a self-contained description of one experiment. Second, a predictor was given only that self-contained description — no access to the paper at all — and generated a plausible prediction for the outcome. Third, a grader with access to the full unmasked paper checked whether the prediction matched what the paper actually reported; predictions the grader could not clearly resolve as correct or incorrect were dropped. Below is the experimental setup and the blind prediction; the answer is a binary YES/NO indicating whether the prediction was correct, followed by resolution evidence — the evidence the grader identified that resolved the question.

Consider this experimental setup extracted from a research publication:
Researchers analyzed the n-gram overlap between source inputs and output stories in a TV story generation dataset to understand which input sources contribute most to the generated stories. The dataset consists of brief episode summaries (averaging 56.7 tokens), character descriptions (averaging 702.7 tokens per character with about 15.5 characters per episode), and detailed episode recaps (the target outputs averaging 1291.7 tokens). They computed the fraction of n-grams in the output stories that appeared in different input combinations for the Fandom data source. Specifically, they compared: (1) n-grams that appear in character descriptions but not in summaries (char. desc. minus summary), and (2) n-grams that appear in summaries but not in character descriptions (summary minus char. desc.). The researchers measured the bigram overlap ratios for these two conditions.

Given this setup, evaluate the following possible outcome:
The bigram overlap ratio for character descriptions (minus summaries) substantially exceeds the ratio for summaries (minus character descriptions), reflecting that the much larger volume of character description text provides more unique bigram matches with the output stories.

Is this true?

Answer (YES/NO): YES